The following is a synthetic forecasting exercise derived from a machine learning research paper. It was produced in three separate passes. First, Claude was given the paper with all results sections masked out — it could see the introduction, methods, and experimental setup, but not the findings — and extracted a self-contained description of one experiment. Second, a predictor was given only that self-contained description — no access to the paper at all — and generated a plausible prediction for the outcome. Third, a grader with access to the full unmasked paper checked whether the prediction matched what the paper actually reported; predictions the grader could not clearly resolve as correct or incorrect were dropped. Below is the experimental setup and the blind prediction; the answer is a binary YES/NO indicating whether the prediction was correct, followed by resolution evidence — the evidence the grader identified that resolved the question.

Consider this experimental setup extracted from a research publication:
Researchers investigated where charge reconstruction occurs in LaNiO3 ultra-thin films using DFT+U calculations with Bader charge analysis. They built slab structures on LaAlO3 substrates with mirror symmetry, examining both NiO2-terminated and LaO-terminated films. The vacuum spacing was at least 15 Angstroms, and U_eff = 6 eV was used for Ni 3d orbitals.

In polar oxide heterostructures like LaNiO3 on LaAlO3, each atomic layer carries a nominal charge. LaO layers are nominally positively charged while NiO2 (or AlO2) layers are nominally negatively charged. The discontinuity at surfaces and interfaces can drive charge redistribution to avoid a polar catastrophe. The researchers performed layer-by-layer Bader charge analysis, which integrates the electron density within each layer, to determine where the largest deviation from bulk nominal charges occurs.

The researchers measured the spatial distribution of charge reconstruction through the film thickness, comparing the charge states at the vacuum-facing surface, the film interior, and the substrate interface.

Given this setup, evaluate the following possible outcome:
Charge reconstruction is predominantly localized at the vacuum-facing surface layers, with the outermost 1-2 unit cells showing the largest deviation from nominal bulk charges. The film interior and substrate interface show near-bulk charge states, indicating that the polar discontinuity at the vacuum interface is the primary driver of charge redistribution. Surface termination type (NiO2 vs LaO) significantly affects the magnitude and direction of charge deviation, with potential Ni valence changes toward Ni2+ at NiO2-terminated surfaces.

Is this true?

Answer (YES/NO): NO